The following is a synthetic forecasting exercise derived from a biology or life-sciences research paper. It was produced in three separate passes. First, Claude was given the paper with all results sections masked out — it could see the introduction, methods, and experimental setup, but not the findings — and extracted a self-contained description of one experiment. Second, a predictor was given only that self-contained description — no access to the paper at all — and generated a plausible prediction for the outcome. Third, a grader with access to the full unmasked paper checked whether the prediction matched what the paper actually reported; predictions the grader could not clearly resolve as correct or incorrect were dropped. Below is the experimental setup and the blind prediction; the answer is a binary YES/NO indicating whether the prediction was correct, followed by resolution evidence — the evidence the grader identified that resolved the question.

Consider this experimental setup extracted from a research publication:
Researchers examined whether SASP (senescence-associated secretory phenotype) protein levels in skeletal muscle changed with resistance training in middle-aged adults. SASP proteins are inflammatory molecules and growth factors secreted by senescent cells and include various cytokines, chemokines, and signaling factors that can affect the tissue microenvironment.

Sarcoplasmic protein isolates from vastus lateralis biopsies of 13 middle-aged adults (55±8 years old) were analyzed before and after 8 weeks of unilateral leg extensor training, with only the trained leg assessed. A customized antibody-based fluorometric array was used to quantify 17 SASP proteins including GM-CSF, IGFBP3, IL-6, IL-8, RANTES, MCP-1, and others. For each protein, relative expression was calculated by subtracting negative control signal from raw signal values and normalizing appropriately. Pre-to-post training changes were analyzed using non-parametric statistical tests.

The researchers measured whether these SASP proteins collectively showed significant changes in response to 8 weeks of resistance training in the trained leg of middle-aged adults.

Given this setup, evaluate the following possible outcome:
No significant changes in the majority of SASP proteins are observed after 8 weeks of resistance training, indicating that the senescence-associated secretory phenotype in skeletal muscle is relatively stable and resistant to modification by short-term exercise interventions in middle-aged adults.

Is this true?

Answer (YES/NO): YES